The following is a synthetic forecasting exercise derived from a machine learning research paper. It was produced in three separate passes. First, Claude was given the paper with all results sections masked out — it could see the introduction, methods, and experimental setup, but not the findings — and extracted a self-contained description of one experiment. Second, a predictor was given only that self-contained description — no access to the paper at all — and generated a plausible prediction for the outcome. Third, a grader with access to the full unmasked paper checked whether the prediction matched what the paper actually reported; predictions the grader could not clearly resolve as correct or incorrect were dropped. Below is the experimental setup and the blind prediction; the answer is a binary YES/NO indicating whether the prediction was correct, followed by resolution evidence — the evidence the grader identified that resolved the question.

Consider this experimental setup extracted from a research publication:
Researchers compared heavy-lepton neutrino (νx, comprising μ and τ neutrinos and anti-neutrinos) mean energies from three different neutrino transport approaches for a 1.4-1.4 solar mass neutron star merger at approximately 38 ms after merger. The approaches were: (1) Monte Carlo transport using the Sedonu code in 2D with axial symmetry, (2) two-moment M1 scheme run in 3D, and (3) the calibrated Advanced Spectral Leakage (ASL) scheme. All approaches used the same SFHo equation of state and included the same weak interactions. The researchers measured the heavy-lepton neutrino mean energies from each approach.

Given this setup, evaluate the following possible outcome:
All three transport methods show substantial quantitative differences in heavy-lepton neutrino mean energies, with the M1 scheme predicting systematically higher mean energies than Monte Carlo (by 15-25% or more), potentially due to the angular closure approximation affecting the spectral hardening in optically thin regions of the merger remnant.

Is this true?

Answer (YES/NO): NO